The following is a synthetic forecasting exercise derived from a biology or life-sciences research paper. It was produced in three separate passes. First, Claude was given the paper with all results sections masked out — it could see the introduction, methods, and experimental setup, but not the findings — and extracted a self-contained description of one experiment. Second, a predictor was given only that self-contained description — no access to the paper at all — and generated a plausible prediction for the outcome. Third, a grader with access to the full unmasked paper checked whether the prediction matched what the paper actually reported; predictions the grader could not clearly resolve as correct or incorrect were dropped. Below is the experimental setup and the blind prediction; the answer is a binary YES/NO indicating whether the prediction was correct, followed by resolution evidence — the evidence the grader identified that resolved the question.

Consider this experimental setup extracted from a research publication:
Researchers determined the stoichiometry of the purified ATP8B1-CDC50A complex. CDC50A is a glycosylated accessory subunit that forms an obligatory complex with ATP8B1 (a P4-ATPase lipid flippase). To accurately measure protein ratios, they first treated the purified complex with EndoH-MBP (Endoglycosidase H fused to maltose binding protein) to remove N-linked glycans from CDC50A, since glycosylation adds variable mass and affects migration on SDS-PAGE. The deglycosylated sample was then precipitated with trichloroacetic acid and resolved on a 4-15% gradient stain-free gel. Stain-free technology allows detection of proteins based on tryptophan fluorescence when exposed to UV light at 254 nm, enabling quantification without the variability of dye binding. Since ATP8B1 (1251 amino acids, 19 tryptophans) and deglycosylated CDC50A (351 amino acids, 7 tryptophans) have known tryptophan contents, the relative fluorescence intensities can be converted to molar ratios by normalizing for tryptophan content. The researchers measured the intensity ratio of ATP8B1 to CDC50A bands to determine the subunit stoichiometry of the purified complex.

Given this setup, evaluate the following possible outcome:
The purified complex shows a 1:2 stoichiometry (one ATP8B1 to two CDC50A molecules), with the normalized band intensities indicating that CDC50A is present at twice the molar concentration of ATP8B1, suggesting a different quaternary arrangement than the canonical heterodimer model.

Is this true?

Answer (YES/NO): NO